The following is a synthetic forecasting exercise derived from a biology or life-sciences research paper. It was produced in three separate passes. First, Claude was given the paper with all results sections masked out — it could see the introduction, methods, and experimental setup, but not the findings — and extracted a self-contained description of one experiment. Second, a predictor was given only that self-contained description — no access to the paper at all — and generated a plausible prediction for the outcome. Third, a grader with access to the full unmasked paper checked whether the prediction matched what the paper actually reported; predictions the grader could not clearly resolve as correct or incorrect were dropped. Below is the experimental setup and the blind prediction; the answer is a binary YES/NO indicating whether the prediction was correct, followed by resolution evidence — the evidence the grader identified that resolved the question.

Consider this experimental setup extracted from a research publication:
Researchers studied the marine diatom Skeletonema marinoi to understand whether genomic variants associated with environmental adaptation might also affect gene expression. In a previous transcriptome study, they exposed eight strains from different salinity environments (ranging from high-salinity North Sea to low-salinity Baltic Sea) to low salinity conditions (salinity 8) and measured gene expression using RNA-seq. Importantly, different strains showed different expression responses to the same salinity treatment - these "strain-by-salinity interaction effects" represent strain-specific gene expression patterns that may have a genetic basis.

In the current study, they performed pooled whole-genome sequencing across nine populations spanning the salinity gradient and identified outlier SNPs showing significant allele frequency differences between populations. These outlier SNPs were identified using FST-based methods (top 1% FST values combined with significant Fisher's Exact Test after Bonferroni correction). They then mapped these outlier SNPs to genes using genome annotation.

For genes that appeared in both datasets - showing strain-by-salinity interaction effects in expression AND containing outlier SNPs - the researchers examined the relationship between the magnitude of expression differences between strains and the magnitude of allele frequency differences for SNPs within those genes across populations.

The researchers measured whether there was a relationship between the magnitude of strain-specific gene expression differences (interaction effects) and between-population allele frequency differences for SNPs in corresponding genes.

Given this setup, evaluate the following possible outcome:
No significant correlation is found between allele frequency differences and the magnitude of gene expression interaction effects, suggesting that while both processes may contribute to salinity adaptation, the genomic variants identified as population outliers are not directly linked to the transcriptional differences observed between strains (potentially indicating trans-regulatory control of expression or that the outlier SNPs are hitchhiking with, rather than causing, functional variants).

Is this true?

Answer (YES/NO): YES